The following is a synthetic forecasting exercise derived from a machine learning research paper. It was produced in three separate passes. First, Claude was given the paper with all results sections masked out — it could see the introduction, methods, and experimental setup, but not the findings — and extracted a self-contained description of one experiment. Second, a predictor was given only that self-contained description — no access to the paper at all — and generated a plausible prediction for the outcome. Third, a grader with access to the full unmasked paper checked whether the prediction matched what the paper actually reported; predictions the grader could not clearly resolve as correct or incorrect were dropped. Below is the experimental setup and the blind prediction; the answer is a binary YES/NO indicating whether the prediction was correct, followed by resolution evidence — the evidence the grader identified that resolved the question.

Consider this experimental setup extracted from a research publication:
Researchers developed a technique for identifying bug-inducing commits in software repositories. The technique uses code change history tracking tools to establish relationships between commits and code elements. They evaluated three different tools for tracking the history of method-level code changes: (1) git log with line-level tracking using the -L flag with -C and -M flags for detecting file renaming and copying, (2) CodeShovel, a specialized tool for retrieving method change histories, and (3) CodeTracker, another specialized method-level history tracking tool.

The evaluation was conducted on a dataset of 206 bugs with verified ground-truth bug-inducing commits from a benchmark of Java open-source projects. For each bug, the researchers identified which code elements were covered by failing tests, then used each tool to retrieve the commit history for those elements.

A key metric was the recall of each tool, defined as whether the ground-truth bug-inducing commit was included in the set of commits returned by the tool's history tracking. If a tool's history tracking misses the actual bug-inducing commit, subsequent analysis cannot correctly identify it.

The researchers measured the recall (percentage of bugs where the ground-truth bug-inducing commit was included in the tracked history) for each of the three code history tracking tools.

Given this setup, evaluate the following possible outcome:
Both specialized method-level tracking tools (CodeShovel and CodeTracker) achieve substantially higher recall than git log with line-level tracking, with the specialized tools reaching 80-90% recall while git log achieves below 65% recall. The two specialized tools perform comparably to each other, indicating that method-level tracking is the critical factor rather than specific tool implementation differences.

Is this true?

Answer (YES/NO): NO